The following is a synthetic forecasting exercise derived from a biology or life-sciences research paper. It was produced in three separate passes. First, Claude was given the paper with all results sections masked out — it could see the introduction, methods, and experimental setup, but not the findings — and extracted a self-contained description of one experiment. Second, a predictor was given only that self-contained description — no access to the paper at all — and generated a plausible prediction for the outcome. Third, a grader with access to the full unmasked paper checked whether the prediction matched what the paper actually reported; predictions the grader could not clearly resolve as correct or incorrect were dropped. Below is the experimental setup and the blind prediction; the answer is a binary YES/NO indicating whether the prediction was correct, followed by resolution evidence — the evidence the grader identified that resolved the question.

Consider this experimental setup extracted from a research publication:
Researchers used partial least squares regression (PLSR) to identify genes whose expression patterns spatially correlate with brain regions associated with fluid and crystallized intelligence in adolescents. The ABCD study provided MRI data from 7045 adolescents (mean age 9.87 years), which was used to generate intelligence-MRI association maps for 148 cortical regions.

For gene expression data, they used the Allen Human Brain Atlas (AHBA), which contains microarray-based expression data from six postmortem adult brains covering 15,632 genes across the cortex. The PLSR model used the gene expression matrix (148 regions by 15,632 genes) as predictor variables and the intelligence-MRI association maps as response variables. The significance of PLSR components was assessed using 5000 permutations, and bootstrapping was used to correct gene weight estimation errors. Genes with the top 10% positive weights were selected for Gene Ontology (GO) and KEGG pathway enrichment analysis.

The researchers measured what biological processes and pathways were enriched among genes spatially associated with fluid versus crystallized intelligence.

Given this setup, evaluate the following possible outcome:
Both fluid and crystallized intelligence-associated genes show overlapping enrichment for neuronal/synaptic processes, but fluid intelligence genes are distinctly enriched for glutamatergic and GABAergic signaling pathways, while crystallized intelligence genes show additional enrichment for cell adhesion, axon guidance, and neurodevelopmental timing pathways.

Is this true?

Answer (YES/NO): NO